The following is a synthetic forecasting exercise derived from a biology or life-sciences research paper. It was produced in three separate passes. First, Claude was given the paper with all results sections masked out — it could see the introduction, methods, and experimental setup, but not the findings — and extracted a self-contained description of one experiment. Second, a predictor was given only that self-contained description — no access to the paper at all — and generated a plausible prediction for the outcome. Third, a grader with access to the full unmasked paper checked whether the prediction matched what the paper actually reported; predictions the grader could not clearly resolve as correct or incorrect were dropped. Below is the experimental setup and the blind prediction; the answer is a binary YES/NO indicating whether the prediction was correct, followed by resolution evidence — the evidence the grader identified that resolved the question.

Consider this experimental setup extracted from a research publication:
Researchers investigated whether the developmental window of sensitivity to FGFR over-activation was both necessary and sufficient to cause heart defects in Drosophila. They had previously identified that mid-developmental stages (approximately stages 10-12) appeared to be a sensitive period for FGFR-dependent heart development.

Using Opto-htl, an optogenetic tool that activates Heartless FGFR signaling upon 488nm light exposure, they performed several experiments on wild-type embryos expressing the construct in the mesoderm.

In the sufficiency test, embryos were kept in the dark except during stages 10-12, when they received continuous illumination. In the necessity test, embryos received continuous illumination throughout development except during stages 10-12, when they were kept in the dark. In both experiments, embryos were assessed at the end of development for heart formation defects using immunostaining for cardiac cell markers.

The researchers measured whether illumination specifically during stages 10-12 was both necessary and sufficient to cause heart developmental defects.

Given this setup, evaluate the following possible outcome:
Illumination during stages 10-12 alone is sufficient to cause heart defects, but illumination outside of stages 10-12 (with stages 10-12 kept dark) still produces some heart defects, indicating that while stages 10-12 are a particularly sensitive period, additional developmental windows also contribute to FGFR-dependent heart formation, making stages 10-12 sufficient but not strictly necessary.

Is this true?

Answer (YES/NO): NO